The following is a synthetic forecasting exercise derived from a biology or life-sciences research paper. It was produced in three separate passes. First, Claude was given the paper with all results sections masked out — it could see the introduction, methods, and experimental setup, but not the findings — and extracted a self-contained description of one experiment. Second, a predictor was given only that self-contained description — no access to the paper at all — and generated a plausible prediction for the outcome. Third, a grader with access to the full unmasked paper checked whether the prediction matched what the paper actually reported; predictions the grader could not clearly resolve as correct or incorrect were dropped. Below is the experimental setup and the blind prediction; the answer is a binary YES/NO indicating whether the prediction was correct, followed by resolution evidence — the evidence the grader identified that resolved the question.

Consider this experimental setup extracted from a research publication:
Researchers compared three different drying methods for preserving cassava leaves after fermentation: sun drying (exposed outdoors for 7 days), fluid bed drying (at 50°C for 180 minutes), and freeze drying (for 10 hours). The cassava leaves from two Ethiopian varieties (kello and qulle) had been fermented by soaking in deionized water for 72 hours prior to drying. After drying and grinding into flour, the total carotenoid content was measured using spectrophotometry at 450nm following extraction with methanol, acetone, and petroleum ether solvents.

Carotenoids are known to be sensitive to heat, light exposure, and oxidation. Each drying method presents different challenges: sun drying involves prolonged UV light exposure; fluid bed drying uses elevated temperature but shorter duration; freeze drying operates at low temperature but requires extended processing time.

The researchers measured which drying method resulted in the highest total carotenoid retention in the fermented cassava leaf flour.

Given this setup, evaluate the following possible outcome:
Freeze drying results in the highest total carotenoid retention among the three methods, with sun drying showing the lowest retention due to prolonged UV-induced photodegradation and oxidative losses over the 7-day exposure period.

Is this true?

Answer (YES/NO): NO